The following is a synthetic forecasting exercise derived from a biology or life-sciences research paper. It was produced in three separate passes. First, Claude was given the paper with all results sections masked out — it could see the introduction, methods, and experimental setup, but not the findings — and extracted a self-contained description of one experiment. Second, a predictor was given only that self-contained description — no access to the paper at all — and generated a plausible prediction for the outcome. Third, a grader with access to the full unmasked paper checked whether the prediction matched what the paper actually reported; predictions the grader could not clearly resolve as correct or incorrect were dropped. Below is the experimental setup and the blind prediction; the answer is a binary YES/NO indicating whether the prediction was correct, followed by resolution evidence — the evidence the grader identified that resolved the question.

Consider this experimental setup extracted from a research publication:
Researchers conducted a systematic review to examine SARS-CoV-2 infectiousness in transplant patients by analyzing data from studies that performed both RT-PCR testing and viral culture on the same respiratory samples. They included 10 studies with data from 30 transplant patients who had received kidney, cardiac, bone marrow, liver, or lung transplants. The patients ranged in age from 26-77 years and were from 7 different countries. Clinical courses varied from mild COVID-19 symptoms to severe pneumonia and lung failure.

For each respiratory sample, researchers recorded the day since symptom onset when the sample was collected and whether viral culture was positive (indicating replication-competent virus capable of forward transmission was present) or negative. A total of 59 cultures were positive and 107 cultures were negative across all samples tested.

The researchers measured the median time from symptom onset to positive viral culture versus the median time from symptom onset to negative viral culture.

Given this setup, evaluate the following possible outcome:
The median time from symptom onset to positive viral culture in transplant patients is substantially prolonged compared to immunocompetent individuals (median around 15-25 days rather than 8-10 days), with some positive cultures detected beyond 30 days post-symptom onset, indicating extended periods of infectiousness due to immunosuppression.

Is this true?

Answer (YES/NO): YES